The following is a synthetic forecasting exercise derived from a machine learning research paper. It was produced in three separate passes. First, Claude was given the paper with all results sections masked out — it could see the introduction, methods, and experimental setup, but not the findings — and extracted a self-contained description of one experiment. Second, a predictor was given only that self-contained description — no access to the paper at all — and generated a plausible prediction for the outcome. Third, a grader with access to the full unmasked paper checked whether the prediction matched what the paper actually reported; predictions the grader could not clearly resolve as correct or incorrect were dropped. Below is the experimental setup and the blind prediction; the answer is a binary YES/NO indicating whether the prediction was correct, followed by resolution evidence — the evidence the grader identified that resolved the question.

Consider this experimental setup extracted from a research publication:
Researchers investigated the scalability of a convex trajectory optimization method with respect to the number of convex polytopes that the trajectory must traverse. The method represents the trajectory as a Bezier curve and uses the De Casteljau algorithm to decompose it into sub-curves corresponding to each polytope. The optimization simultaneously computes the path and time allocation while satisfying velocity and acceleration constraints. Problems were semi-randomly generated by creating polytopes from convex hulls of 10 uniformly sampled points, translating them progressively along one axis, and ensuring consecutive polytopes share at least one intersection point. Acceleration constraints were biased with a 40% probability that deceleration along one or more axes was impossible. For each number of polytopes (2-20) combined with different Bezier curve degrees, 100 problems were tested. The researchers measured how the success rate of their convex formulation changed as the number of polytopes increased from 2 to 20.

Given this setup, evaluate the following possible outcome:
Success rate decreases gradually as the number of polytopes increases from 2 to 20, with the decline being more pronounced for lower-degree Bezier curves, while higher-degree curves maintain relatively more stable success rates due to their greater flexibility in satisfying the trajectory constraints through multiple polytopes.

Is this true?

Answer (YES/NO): NO